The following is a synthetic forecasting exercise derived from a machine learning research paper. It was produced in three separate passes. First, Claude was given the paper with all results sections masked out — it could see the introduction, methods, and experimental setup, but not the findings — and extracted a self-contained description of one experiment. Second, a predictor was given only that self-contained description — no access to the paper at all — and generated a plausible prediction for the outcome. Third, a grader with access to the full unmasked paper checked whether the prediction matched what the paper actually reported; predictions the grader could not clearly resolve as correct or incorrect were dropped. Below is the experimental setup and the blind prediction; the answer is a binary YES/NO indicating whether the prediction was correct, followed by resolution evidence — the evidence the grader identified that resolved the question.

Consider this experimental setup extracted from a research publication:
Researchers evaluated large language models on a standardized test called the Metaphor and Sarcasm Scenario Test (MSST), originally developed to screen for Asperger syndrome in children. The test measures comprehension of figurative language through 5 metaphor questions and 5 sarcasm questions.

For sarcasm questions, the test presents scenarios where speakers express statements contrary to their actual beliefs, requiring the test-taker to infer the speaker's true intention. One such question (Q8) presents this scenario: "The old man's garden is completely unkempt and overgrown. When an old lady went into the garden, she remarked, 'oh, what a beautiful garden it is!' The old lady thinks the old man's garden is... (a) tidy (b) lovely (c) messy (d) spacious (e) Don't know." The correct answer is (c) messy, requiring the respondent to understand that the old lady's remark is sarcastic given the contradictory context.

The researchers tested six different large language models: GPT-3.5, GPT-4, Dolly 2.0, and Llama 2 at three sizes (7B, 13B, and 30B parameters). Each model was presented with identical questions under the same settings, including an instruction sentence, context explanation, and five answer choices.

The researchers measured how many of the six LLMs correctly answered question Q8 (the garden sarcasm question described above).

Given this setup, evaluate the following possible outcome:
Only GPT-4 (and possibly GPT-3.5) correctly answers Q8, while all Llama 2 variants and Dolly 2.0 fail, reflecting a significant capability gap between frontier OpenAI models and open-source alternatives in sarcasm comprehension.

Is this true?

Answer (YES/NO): NO